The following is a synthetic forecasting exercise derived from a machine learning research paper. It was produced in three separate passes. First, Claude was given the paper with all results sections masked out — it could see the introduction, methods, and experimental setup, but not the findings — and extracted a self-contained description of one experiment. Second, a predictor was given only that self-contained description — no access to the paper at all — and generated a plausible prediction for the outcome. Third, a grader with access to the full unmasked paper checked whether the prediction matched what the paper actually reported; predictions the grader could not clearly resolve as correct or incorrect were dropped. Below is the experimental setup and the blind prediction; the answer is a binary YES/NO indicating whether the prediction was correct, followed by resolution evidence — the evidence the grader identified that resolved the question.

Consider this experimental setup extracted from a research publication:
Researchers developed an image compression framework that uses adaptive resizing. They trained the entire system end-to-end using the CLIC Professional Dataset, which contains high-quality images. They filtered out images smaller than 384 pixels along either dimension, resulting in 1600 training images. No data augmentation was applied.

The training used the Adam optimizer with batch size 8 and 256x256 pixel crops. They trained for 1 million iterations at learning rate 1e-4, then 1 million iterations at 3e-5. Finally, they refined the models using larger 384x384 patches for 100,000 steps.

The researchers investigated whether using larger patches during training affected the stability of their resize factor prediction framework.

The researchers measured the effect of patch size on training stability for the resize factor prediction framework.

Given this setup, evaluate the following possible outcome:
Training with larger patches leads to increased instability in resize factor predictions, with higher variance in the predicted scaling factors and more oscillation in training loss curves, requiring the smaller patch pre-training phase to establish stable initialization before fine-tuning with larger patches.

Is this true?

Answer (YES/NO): NO